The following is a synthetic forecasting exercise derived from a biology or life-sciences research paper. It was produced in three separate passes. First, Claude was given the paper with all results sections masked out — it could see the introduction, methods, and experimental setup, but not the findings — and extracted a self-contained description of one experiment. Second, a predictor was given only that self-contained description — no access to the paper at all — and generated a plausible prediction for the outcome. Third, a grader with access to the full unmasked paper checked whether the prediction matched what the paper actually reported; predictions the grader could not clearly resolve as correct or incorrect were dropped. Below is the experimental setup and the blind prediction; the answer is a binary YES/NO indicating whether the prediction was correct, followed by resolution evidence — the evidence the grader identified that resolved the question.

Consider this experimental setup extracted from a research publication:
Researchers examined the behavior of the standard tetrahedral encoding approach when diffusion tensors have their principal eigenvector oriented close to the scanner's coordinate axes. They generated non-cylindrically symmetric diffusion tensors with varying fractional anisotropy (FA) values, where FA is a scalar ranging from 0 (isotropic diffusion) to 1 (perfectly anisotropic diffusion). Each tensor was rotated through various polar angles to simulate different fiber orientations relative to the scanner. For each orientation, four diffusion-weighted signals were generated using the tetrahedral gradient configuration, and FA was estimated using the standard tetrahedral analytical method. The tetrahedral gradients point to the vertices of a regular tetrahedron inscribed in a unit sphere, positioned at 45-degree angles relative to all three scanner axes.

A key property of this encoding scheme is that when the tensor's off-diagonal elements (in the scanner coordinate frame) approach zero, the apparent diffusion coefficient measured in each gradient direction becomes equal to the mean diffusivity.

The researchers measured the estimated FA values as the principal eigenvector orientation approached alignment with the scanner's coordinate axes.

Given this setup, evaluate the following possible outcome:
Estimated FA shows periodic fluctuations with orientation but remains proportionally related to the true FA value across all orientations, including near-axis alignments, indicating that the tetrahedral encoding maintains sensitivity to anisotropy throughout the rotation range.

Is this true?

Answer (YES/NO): NO